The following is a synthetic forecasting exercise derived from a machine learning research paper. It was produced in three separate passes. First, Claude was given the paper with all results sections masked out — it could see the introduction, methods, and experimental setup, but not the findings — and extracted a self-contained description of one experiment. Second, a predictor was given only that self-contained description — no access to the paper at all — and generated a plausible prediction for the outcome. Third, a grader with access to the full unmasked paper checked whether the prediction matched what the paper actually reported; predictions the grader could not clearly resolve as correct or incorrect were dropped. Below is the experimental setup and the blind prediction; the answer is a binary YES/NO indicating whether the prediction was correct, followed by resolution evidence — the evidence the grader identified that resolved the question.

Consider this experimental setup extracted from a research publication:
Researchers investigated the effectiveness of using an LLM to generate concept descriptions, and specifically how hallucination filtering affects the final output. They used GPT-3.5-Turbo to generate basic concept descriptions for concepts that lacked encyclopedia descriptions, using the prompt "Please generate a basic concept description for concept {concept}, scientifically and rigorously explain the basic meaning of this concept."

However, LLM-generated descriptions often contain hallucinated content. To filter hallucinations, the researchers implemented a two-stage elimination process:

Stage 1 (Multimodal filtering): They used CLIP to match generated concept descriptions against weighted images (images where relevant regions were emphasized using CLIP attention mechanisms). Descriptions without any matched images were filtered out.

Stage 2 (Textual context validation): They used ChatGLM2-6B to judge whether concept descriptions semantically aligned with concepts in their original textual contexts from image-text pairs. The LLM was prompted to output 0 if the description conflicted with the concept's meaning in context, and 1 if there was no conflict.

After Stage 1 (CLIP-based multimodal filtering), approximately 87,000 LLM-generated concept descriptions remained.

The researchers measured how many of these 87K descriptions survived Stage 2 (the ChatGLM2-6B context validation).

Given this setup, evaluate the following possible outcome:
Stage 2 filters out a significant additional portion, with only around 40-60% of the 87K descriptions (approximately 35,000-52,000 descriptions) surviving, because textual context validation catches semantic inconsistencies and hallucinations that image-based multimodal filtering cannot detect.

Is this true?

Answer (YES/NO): NO